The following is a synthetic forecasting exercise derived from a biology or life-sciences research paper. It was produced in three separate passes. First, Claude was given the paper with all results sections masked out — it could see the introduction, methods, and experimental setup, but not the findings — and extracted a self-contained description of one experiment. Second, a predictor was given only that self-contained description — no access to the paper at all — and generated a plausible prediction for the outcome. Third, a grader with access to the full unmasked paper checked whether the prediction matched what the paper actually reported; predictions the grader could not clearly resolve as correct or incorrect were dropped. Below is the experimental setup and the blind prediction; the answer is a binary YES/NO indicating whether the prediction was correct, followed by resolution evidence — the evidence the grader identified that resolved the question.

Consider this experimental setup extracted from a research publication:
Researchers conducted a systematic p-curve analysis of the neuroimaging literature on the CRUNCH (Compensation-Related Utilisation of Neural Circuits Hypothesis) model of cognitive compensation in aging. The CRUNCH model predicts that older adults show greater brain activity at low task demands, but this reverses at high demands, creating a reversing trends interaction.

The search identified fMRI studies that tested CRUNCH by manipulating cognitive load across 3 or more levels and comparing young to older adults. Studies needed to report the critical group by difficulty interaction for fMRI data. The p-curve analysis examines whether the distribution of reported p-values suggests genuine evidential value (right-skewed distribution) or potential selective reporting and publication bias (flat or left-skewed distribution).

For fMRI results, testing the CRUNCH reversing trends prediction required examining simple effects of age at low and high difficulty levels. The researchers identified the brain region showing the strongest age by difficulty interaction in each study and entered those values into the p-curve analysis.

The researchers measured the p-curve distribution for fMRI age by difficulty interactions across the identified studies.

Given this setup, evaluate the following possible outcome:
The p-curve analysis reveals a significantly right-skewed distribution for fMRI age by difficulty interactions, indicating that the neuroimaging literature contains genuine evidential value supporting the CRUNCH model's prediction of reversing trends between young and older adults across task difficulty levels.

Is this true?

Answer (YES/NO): NO